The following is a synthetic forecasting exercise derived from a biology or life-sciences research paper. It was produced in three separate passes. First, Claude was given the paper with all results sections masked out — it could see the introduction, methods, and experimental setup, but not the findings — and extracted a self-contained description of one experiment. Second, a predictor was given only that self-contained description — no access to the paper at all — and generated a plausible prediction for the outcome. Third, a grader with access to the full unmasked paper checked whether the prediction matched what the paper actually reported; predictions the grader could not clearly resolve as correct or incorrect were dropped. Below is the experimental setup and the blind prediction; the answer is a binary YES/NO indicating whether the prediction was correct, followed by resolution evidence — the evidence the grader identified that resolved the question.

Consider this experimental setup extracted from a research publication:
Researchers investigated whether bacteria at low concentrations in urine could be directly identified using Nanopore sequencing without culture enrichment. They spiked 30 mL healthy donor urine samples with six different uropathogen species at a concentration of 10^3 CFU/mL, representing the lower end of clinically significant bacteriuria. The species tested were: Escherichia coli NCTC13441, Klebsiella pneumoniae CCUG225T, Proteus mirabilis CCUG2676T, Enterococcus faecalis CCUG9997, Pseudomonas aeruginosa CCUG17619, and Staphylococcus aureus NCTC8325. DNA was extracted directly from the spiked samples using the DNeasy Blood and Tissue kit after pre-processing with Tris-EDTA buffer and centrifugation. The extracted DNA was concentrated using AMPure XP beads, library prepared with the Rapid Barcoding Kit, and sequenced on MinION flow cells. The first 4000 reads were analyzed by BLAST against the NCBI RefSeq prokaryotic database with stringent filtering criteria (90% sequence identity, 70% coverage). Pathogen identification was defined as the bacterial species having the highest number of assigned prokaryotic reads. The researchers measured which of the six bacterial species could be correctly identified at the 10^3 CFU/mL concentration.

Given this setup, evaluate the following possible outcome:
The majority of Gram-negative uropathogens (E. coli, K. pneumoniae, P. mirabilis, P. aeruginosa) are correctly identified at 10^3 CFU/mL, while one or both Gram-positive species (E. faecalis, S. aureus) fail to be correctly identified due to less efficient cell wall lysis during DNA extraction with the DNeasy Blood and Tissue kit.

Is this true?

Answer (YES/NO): NO